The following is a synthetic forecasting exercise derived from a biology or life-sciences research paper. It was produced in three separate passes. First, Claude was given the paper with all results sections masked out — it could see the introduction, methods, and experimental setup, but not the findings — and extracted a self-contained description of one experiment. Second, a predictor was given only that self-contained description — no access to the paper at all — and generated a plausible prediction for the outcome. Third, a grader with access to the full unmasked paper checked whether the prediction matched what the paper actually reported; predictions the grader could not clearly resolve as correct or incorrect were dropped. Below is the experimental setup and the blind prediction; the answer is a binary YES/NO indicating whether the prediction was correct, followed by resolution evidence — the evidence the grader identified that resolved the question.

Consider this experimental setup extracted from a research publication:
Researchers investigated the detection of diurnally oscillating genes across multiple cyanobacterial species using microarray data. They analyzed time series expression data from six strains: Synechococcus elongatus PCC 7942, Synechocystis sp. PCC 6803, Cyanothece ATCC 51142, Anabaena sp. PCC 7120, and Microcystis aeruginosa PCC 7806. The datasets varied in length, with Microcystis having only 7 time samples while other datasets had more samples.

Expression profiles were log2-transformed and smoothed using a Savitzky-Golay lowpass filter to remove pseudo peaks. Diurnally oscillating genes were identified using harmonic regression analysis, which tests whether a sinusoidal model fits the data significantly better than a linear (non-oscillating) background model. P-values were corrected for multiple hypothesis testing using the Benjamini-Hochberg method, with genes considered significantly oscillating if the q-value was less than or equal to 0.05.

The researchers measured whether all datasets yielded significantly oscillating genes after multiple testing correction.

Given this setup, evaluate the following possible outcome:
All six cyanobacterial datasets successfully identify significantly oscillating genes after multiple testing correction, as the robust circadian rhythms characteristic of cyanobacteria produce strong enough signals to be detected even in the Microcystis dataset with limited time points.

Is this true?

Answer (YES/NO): NO